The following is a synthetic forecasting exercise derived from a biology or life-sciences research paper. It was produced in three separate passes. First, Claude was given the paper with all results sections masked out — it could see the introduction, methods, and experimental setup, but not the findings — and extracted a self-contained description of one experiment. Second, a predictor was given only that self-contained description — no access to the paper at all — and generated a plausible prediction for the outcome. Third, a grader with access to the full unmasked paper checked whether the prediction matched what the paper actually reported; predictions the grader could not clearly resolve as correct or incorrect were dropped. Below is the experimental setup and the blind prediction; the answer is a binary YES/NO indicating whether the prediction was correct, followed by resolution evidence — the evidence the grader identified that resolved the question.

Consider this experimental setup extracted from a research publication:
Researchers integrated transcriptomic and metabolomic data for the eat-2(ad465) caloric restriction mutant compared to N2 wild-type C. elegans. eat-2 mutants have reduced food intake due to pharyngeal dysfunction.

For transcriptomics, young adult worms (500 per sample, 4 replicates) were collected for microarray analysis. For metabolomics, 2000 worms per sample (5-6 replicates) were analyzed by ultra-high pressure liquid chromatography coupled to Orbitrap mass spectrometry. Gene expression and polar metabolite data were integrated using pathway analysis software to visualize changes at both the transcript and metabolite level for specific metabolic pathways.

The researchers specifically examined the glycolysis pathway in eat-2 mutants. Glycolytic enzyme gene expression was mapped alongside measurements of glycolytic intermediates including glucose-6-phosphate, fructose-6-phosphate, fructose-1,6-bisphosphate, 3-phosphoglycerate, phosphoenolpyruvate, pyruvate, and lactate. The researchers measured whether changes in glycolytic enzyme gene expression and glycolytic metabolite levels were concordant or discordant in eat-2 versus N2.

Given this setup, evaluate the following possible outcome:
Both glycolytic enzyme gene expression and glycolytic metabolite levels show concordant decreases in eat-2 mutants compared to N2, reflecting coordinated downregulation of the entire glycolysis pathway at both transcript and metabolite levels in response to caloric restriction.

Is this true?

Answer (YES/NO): NO